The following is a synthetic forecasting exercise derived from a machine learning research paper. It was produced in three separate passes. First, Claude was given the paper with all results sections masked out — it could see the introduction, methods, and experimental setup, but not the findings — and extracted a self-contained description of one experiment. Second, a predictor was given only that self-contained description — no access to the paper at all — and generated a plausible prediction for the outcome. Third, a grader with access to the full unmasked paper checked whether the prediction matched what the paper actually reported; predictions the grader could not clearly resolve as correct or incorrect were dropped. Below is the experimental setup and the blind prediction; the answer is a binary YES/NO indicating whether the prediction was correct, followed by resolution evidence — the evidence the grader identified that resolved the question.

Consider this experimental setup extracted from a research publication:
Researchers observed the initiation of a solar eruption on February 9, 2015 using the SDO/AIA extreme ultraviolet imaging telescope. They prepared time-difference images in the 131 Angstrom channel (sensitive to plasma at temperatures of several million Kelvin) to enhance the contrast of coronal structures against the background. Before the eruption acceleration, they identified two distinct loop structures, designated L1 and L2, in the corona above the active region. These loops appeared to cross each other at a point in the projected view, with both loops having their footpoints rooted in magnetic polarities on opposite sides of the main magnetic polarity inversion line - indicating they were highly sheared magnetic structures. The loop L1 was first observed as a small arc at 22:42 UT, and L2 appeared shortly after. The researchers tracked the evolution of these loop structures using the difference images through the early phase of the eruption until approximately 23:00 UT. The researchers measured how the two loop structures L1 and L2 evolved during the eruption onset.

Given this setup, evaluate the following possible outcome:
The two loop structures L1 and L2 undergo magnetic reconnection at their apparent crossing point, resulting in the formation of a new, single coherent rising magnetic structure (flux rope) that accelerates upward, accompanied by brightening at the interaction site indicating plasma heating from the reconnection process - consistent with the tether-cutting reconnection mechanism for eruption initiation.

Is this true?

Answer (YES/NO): YES